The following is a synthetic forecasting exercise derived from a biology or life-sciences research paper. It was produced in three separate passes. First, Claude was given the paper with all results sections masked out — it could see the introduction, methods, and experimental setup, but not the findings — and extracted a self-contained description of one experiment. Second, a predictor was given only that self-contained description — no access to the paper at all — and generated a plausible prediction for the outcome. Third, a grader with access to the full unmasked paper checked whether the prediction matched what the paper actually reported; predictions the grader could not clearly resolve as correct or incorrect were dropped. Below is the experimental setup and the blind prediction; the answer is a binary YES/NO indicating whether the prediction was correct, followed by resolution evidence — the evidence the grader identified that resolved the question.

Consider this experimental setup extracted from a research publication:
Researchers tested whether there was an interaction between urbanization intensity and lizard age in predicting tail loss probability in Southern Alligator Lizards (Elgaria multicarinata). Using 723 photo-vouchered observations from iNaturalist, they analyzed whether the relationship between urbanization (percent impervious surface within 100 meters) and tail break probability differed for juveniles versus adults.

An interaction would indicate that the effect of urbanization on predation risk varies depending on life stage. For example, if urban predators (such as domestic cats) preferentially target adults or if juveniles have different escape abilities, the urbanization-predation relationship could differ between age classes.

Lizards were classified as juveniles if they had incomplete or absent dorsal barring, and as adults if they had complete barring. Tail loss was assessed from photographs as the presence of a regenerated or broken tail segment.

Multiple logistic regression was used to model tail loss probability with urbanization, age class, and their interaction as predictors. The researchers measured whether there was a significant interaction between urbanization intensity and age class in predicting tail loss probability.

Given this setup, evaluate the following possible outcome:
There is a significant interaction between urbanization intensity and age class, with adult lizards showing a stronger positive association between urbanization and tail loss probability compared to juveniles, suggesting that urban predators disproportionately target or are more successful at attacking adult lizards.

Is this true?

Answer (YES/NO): NO